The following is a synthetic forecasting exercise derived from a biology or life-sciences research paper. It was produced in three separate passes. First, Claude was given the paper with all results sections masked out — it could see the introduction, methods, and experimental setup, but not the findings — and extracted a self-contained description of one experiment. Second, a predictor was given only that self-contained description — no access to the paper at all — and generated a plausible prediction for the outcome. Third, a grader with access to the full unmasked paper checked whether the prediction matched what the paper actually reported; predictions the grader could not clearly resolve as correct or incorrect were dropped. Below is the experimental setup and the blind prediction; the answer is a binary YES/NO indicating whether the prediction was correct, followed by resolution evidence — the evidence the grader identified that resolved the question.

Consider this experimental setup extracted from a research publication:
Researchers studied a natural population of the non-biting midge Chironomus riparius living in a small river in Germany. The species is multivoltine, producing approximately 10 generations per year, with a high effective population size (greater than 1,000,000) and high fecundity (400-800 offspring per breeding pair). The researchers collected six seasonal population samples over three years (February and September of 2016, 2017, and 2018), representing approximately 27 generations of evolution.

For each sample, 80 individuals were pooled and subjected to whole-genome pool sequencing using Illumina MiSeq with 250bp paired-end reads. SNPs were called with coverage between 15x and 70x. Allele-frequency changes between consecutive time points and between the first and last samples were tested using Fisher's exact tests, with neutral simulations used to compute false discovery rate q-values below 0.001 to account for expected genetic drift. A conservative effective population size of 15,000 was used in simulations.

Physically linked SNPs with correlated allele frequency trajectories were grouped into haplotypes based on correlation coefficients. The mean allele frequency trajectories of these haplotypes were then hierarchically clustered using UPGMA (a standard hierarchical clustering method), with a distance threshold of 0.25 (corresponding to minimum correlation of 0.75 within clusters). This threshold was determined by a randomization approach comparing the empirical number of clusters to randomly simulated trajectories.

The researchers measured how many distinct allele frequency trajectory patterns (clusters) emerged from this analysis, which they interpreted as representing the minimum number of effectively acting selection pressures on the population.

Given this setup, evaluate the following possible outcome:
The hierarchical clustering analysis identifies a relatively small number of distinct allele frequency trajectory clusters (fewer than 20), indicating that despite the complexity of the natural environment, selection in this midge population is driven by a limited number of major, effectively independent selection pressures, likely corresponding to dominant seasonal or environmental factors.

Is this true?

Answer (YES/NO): NO